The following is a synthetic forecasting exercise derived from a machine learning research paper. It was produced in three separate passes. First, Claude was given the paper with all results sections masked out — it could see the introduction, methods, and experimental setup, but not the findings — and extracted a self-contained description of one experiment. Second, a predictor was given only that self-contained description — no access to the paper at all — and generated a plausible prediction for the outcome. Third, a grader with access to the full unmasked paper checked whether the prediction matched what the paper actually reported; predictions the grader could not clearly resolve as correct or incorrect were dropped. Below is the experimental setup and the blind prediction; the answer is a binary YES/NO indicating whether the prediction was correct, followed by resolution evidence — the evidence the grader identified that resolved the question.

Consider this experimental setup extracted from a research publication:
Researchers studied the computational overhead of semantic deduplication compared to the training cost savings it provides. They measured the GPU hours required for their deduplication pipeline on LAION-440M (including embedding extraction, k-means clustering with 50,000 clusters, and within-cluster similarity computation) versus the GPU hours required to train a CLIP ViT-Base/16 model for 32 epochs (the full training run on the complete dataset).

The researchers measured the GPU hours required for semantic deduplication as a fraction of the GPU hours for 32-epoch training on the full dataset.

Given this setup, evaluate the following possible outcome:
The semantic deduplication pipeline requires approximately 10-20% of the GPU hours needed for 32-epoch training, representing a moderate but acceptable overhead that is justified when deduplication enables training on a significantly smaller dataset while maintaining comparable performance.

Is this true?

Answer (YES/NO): NO